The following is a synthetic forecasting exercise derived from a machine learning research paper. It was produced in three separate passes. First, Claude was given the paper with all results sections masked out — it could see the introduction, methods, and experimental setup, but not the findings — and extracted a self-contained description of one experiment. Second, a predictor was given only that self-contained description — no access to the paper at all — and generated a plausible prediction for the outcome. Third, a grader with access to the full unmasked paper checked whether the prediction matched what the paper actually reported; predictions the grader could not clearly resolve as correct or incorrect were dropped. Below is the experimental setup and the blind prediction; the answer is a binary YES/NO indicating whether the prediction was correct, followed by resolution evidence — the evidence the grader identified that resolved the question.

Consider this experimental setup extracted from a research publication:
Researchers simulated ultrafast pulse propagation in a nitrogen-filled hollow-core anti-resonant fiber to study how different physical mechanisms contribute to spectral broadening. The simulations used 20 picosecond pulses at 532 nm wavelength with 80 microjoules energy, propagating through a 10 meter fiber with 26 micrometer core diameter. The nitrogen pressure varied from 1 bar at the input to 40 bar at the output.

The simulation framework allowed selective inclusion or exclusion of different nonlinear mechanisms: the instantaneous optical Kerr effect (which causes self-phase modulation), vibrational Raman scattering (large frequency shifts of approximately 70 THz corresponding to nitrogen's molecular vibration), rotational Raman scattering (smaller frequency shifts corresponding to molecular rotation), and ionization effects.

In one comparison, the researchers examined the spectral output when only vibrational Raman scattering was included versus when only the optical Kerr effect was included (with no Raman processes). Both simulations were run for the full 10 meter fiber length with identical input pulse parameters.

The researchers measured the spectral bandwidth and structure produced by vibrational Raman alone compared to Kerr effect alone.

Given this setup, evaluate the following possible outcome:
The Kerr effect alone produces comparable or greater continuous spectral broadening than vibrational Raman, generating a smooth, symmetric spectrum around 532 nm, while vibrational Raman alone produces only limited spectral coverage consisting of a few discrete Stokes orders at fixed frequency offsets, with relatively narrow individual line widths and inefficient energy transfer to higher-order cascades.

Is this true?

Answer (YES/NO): NO